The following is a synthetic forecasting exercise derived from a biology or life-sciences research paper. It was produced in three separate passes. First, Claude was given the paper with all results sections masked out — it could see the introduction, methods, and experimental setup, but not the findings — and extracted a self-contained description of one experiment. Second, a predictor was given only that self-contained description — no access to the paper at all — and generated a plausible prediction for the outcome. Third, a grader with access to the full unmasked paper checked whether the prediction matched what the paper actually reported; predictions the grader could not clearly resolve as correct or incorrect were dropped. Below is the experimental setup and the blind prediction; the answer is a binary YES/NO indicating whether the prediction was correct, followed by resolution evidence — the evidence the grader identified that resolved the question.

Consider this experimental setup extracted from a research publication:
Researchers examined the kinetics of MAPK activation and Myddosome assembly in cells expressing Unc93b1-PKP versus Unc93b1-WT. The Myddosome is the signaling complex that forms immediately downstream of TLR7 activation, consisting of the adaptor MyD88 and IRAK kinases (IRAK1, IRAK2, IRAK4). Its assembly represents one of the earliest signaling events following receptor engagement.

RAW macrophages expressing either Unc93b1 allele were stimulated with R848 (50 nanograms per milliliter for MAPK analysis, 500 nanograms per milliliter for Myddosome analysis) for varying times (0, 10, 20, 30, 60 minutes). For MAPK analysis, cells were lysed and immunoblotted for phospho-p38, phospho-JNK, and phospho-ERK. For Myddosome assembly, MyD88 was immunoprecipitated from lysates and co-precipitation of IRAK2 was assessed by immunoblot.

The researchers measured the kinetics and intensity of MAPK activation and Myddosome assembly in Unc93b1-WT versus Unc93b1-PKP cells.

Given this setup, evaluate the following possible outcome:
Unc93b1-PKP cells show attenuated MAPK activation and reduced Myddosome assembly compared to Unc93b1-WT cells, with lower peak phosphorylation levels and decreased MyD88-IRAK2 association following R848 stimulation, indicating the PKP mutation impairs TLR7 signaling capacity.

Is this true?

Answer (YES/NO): NO